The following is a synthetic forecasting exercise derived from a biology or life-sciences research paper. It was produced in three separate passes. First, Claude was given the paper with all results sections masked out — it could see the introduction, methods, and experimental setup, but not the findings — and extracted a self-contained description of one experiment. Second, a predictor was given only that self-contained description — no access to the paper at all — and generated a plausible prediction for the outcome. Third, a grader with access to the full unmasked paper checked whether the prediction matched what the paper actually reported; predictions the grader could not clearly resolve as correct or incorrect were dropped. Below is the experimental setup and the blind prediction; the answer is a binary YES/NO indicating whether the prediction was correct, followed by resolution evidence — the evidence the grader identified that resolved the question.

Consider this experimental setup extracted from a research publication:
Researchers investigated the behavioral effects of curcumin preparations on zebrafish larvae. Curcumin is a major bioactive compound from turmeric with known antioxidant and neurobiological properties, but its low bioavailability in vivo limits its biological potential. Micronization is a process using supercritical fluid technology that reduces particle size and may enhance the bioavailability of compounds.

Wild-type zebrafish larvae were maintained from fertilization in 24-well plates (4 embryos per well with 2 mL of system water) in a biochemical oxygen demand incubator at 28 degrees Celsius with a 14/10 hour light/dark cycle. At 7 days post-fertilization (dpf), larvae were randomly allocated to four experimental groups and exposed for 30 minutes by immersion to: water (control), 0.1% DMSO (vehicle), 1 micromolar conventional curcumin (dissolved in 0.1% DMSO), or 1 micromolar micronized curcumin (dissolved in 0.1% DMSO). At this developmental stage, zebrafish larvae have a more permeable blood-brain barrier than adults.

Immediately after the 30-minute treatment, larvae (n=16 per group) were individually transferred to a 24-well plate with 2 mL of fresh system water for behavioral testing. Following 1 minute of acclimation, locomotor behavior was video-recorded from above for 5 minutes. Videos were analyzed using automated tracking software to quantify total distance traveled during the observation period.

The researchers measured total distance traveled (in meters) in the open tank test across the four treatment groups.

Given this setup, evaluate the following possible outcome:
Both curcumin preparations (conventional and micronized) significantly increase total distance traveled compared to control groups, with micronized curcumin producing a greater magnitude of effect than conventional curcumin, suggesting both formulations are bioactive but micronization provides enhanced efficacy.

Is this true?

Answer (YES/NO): NO